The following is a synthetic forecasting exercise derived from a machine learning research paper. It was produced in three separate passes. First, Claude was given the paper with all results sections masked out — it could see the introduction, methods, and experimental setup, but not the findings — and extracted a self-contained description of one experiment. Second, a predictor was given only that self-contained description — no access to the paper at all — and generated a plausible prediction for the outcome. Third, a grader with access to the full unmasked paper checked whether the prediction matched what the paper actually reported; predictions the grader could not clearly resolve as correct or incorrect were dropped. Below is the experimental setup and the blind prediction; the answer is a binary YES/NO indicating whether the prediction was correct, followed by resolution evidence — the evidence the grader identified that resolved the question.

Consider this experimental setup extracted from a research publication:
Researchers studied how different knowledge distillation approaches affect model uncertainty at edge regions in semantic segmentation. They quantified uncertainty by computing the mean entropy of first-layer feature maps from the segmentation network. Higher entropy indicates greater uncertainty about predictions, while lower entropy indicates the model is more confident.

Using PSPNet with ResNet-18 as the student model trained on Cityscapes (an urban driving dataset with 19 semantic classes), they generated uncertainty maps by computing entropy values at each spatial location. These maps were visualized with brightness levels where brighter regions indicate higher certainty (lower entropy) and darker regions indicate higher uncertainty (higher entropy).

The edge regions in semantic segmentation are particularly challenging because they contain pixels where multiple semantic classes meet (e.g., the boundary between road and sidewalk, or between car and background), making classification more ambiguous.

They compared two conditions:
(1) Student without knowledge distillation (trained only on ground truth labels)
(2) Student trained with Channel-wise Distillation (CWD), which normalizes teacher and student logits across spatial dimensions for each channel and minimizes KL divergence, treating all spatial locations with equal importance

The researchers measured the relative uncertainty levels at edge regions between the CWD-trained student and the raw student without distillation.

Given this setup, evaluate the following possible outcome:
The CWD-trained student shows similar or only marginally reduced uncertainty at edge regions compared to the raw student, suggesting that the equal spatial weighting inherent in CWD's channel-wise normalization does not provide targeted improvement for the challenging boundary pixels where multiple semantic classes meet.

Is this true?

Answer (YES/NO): YES